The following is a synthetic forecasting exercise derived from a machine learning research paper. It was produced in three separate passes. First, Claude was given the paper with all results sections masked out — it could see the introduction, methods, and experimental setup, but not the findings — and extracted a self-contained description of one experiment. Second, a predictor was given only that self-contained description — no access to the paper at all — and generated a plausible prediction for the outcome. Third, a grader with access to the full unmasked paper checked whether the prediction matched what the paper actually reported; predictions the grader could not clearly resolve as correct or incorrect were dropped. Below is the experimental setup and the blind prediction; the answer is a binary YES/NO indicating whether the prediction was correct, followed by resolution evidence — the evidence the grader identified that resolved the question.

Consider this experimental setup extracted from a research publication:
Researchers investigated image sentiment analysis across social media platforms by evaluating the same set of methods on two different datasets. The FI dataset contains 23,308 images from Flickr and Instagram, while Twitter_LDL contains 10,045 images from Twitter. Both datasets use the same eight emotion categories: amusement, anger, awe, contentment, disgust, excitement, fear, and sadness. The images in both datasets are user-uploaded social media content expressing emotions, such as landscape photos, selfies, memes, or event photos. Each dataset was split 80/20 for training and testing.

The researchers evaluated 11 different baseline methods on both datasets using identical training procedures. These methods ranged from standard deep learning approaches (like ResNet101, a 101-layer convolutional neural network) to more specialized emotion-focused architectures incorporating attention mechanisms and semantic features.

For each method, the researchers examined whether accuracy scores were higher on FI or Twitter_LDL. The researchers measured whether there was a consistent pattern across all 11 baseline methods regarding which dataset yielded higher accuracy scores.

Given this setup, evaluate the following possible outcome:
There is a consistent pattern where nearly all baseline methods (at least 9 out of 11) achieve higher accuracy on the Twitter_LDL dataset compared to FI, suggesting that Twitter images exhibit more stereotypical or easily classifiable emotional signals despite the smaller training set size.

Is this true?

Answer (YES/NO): NO